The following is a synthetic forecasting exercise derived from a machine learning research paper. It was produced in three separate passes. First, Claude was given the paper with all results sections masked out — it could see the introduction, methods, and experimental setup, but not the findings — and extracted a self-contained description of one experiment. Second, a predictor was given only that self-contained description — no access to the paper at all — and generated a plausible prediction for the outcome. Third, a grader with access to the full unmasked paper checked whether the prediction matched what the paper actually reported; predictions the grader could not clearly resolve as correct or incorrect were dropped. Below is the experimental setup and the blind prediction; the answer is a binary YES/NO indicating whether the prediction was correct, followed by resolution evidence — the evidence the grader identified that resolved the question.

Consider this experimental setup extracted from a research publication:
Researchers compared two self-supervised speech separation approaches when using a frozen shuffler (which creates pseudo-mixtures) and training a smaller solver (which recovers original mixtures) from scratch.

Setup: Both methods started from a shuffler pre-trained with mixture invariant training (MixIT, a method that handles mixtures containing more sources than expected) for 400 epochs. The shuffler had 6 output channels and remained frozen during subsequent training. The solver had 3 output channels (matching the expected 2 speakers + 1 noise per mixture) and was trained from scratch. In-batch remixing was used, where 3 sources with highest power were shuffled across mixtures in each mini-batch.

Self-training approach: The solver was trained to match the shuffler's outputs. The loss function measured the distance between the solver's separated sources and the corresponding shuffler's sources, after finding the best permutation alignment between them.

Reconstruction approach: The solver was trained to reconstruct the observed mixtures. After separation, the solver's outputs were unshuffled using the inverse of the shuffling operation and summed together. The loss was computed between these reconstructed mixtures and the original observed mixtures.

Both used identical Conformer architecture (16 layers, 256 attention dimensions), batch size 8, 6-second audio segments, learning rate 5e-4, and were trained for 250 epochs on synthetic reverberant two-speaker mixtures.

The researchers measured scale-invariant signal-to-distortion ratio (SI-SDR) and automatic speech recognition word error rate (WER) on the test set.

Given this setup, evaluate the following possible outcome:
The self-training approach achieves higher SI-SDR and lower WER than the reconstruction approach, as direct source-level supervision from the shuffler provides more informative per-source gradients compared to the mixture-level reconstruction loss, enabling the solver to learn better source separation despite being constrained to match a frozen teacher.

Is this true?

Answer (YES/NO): YES